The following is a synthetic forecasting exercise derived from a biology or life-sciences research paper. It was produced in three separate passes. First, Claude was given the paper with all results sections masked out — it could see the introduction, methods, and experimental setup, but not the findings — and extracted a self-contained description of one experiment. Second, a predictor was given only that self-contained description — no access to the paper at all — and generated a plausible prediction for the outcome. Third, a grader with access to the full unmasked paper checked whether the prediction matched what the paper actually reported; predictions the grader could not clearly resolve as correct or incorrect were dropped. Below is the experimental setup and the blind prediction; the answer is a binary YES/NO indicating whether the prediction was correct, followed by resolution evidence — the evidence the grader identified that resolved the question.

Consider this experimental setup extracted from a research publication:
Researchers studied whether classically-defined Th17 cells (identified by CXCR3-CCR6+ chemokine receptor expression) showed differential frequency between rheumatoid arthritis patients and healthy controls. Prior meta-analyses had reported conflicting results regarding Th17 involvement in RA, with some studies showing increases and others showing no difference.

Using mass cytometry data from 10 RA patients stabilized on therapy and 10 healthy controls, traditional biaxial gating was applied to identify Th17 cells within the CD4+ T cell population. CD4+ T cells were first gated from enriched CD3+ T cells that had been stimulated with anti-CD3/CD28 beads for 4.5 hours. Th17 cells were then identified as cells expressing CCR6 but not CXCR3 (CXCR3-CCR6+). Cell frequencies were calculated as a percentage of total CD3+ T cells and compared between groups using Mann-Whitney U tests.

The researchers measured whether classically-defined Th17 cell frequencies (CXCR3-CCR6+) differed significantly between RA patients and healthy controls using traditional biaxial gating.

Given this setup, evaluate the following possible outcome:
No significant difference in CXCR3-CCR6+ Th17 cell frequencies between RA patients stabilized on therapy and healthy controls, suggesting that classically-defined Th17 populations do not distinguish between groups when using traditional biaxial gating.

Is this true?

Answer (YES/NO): YES